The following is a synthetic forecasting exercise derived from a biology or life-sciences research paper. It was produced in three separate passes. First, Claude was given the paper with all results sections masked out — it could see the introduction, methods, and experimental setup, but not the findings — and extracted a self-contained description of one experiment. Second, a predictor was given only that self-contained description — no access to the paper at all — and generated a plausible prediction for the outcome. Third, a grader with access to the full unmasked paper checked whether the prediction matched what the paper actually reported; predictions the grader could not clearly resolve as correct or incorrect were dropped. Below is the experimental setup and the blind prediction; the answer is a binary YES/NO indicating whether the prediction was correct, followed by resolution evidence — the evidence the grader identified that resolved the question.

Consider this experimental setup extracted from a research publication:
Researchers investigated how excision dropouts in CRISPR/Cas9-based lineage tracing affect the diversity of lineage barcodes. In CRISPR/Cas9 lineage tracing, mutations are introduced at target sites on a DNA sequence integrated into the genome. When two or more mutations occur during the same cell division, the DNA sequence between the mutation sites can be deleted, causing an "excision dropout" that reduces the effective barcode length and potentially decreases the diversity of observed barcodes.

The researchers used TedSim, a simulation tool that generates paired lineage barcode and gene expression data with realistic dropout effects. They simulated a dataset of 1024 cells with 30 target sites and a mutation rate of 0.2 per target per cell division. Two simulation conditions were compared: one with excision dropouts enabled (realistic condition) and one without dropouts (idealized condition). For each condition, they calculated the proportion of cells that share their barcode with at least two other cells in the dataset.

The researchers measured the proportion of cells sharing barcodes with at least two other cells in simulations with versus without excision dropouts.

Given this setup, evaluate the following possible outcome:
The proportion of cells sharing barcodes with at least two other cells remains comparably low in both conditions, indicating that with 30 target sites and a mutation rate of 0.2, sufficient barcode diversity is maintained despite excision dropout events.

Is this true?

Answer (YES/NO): NO